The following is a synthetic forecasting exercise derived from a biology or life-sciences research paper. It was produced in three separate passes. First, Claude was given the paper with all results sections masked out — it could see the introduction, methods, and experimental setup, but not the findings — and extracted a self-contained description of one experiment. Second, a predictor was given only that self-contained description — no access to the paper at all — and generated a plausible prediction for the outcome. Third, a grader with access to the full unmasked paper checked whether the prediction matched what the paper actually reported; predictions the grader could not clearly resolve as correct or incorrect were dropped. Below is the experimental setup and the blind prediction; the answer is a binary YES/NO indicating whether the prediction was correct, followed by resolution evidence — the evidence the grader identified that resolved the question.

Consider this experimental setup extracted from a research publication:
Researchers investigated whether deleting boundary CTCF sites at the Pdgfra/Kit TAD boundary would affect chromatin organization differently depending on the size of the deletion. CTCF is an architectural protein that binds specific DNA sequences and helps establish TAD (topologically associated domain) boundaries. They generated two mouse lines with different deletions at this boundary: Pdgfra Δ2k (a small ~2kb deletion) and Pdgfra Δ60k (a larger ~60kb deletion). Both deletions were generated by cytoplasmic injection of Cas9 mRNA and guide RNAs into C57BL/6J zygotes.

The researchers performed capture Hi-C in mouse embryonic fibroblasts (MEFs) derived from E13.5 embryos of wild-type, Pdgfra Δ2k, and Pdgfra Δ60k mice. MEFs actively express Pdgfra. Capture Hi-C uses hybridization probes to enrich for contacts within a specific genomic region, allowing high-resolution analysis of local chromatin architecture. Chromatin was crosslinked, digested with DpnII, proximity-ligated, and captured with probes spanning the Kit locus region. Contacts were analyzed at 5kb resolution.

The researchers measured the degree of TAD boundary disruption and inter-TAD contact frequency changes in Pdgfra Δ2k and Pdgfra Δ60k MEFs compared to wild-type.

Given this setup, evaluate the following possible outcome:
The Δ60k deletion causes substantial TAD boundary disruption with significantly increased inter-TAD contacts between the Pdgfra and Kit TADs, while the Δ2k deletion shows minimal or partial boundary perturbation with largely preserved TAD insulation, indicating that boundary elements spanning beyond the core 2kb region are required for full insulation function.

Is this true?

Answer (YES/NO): NO